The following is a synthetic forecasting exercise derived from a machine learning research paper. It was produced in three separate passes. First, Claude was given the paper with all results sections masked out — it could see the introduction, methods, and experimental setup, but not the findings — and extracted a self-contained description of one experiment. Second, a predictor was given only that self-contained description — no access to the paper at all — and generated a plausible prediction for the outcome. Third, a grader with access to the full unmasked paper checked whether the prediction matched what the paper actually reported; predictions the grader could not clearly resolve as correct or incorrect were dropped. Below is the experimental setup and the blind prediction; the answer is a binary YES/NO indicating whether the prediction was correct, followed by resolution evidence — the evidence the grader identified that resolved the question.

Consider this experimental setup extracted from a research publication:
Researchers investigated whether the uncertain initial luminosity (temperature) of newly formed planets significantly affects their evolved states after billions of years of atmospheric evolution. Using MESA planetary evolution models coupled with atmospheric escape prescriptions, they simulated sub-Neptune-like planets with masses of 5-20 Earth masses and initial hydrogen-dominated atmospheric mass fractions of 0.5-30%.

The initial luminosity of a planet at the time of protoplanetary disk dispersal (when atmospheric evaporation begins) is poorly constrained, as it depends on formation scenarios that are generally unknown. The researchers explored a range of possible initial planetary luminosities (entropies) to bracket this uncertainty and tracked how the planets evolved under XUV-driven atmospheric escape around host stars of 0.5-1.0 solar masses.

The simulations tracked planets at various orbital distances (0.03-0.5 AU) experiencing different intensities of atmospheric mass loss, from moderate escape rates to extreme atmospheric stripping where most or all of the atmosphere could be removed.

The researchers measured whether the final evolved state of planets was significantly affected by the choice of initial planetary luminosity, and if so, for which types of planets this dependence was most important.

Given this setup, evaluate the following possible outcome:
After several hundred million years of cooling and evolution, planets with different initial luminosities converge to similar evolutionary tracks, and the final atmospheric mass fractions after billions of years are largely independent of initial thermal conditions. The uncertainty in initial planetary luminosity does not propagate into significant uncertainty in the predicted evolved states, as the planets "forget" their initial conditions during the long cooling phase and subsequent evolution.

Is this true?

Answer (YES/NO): YES